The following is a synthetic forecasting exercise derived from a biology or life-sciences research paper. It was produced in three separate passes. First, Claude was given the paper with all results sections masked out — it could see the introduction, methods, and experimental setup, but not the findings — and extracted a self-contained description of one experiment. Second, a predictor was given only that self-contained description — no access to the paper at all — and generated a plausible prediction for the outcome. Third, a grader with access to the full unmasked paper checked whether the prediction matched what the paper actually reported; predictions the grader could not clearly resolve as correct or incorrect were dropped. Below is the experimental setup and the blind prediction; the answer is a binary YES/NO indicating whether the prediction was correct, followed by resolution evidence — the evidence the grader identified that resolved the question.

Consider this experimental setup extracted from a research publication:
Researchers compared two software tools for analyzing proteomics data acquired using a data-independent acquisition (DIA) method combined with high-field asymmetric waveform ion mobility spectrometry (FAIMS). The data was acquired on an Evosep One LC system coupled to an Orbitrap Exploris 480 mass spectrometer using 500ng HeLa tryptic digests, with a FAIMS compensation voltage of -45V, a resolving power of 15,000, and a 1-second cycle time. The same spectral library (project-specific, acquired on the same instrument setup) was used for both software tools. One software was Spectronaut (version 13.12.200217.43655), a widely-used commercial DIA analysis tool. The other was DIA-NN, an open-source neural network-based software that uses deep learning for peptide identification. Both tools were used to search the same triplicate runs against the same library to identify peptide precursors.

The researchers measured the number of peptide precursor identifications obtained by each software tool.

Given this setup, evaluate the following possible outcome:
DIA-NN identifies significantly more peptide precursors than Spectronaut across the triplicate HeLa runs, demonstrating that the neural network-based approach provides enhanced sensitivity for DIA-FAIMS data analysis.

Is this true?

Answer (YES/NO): YES